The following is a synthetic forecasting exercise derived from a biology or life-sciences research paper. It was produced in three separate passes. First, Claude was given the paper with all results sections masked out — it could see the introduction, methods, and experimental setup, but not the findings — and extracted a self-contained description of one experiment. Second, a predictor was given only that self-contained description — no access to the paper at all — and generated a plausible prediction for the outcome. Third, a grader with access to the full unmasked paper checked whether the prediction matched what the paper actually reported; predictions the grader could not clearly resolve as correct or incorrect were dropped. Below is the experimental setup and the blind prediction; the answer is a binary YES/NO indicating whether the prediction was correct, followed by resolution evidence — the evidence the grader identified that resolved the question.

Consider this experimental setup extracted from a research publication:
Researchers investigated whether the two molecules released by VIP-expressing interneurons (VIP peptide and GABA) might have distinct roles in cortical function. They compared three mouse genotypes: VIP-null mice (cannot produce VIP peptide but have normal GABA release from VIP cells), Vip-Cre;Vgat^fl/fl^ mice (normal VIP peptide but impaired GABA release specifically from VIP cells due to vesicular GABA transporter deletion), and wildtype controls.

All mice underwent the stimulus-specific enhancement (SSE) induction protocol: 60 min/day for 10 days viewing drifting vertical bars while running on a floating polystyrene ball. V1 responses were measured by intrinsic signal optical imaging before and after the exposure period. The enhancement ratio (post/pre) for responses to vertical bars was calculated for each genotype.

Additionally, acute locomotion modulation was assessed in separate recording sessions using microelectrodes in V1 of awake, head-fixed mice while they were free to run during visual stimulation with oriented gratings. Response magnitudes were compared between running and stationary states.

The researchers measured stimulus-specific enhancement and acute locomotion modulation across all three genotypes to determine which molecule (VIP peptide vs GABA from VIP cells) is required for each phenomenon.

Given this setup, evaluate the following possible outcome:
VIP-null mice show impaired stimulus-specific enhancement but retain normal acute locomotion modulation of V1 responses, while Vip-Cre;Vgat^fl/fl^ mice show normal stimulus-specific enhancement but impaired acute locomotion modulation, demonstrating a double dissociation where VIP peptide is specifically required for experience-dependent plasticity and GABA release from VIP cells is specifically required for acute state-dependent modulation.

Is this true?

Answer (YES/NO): NO